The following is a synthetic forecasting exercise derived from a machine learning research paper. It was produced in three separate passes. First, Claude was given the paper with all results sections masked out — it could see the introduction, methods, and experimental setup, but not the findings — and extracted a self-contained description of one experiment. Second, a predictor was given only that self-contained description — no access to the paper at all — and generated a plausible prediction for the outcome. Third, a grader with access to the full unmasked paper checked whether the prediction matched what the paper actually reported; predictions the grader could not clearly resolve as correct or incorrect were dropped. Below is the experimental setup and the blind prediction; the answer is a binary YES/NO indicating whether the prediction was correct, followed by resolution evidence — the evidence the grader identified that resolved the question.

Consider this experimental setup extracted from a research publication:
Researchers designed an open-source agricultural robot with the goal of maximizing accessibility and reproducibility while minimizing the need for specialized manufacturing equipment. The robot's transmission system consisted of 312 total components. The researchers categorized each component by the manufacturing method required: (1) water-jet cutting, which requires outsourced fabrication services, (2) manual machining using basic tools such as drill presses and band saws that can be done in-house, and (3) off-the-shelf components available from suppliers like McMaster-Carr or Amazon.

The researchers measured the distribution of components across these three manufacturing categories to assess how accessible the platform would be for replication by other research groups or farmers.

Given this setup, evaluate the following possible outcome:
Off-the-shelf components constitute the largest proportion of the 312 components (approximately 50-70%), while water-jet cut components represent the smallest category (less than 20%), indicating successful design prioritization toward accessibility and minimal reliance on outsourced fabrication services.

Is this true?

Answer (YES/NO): NO